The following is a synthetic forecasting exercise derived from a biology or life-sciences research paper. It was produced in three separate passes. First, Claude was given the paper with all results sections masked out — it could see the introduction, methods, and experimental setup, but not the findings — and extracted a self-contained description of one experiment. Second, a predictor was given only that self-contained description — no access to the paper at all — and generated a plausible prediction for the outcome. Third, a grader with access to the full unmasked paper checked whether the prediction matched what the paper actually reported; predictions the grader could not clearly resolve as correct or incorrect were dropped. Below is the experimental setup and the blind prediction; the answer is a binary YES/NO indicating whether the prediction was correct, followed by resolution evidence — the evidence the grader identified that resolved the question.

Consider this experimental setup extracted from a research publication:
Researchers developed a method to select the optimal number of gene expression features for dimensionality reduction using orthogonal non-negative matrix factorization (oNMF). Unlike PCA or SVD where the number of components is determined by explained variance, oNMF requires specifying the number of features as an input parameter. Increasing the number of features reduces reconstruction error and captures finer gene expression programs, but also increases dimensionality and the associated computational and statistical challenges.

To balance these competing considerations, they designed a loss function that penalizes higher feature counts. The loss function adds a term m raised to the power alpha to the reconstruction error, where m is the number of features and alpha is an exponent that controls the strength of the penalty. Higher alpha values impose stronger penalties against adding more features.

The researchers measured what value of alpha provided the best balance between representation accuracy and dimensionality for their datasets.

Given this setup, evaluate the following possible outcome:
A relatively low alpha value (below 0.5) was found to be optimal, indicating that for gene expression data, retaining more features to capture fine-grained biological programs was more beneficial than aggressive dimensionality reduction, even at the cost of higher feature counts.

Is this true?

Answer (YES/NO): NO